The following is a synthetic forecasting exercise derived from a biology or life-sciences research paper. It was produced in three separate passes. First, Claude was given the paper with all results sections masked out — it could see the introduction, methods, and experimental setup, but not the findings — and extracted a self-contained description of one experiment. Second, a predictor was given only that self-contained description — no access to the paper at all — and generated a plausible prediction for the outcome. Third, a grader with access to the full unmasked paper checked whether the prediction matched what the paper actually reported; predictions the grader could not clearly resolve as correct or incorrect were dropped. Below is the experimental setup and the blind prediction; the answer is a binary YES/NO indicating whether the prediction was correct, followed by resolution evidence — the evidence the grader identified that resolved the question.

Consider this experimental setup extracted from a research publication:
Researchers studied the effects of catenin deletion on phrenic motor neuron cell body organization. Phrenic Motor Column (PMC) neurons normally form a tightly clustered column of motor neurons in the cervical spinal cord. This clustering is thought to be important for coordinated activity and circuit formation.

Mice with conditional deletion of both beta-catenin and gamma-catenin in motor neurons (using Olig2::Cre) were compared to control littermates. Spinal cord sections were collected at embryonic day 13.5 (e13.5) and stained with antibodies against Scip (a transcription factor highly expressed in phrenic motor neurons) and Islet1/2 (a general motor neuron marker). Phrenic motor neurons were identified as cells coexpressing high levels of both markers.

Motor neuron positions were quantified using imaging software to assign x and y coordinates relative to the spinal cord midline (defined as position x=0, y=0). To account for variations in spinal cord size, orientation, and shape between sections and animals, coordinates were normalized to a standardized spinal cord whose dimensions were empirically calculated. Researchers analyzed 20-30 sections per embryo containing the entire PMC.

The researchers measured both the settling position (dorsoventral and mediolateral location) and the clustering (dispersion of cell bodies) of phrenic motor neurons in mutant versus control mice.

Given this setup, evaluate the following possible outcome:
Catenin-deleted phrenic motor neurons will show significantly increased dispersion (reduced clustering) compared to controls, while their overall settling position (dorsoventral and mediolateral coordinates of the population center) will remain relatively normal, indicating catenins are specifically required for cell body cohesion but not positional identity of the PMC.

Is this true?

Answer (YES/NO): NO